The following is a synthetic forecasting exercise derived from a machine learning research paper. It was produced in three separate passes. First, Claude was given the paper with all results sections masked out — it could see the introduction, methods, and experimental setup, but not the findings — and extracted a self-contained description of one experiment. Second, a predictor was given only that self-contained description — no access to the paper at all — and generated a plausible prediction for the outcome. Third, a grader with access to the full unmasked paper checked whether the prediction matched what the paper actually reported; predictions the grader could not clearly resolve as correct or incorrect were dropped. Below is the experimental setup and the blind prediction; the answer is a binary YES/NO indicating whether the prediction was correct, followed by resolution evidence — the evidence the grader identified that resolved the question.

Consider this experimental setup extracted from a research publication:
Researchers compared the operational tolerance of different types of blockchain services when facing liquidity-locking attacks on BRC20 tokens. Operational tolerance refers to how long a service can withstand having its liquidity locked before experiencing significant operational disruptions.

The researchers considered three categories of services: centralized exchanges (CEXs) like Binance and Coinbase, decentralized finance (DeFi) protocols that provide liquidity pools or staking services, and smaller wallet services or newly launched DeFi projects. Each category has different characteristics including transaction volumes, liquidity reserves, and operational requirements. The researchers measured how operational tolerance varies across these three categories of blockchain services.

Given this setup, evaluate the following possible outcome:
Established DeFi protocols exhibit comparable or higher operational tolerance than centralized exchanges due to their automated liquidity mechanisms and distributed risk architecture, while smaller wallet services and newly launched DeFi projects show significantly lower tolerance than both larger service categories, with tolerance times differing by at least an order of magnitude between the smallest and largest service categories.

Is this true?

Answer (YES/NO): YES